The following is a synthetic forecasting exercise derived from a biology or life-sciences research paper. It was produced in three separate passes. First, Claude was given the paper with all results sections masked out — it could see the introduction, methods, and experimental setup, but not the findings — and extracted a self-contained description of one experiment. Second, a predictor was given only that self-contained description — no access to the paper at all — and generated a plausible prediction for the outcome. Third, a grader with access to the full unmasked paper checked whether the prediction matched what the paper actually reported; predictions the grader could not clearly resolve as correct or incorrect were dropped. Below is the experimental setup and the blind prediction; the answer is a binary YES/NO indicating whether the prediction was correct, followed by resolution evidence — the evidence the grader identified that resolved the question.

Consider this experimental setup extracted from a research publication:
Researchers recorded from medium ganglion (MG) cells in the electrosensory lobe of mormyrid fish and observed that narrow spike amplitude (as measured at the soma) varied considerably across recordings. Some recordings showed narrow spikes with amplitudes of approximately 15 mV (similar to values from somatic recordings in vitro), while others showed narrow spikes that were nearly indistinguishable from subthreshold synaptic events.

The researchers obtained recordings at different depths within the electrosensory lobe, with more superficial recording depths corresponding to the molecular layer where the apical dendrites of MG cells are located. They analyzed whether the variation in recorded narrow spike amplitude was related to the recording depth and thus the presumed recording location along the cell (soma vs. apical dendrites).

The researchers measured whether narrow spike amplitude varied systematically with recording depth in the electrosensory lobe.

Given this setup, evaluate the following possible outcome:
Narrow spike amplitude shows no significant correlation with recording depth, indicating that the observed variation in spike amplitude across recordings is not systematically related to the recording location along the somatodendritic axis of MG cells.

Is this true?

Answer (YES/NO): NO